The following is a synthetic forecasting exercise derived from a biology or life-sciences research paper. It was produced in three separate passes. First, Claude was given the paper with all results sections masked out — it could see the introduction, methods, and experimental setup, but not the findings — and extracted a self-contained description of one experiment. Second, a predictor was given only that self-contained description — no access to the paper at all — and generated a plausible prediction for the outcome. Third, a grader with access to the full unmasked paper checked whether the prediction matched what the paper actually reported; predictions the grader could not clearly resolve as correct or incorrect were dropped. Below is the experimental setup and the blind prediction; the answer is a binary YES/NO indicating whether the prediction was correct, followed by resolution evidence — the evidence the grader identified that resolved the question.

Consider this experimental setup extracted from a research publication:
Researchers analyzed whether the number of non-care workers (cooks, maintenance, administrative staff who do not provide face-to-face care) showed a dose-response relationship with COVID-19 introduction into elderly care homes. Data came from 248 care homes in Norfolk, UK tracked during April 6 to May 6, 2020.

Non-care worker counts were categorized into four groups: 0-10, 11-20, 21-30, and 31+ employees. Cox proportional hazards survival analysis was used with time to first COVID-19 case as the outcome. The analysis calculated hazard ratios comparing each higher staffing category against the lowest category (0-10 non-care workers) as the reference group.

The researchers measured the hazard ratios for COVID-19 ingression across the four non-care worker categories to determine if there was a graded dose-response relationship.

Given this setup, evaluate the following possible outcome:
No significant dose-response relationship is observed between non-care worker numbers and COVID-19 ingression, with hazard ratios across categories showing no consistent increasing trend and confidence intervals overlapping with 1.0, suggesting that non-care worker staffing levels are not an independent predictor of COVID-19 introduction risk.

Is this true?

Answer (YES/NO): NO